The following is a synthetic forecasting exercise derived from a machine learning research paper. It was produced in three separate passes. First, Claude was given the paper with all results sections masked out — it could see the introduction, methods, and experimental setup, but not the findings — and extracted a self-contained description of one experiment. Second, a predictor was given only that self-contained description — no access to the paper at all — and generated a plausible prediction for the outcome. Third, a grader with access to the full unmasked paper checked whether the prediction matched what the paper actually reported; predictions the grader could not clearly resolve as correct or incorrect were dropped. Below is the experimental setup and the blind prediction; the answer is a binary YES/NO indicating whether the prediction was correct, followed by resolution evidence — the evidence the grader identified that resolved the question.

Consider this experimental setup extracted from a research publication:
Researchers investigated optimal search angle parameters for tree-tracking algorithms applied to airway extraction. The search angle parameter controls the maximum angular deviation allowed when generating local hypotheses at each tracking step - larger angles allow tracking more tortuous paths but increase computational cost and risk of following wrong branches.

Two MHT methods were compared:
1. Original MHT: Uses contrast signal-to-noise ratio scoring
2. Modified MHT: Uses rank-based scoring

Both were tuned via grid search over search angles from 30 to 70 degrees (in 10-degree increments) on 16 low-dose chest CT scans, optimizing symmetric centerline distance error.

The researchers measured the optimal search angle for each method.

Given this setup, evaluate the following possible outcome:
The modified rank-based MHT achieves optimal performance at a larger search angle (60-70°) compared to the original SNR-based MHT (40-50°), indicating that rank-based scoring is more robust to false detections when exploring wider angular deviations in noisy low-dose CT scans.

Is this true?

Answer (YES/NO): NO